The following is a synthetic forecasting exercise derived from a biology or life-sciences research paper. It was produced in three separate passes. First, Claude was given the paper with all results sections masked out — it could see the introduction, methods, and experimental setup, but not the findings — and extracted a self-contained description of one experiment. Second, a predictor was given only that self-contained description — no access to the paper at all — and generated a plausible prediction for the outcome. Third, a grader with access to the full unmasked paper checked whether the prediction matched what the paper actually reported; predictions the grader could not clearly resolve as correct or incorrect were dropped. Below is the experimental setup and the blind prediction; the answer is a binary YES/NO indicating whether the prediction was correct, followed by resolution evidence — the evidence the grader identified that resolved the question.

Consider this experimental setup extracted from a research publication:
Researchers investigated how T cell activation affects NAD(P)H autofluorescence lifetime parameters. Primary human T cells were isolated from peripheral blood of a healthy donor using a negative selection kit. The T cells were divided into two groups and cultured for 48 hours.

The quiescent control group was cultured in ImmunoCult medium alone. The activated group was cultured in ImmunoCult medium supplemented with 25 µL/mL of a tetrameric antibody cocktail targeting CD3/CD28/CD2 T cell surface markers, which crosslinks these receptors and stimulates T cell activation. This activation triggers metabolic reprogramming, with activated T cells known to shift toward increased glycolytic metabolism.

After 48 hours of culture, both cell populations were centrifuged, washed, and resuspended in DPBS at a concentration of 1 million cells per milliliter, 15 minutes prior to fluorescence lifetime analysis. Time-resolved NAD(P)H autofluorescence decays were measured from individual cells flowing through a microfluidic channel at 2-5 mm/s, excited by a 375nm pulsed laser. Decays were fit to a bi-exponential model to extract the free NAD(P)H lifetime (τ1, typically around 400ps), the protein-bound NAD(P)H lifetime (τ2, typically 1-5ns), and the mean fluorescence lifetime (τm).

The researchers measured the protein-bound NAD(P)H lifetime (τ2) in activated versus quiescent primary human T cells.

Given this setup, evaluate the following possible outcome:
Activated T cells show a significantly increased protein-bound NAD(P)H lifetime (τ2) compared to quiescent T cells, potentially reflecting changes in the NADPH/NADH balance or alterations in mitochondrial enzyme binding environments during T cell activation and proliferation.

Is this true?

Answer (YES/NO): NO